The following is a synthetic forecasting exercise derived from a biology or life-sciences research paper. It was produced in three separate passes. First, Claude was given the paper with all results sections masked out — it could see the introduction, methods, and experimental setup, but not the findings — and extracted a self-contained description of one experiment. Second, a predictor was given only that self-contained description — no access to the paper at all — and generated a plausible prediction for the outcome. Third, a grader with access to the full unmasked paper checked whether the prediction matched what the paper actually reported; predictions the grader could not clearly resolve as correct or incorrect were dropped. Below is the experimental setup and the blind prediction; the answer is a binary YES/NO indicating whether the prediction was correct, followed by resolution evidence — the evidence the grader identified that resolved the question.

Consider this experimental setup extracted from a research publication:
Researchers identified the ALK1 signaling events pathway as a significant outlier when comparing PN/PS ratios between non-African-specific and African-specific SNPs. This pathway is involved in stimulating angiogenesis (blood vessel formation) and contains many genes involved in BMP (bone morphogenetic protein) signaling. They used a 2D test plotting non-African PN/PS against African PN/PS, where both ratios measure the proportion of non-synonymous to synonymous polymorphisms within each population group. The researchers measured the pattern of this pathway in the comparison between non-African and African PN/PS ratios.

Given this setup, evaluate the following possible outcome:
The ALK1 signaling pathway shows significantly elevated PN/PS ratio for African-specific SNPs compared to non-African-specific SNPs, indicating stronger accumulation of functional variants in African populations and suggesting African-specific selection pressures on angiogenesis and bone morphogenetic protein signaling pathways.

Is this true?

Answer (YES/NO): NO